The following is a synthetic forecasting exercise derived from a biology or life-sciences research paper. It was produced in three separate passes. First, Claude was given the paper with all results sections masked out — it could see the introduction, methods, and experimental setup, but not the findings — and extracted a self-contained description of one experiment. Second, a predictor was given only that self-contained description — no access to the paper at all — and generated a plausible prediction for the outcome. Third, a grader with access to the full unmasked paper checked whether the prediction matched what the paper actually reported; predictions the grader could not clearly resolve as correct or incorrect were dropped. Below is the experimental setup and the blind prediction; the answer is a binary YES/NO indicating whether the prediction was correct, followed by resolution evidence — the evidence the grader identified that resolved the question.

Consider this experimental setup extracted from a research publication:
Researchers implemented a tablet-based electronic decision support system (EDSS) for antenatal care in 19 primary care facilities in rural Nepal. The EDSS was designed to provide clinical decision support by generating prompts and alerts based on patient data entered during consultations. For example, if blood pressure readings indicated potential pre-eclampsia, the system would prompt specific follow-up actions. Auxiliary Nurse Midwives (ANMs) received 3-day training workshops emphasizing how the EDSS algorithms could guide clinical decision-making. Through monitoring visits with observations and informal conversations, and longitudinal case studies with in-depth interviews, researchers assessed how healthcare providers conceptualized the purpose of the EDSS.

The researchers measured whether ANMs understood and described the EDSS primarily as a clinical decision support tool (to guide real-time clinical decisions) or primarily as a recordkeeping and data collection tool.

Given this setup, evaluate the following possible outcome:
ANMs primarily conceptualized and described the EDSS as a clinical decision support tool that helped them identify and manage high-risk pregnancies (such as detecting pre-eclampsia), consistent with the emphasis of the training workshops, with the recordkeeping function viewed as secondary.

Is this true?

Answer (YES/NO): NO